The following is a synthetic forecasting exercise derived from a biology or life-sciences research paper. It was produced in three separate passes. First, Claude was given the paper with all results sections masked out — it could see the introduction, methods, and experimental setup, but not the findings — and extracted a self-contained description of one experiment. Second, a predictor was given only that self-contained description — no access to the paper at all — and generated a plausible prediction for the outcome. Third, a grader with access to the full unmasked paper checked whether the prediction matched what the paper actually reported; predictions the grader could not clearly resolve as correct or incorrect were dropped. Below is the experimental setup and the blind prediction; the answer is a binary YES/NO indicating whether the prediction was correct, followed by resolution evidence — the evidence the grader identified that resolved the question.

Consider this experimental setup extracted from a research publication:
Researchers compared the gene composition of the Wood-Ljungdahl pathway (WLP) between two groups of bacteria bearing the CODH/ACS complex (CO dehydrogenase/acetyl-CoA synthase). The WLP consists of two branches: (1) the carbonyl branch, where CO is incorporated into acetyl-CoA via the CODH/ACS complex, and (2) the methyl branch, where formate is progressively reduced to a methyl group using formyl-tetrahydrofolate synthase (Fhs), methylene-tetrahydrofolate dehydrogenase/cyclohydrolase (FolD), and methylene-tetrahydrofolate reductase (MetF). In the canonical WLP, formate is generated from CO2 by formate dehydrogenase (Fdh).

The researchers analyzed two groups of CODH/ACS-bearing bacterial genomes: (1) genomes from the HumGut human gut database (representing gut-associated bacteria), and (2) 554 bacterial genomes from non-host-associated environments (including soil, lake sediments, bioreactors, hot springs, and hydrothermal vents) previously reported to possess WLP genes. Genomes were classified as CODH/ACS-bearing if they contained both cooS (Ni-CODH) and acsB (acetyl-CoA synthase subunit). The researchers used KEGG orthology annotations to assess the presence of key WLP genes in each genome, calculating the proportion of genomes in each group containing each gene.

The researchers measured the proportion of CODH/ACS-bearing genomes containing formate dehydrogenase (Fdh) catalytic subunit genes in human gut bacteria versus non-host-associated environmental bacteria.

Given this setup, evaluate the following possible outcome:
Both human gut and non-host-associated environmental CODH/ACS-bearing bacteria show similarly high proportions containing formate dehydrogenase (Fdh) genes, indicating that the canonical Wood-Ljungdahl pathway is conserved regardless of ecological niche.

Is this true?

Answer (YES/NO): NO